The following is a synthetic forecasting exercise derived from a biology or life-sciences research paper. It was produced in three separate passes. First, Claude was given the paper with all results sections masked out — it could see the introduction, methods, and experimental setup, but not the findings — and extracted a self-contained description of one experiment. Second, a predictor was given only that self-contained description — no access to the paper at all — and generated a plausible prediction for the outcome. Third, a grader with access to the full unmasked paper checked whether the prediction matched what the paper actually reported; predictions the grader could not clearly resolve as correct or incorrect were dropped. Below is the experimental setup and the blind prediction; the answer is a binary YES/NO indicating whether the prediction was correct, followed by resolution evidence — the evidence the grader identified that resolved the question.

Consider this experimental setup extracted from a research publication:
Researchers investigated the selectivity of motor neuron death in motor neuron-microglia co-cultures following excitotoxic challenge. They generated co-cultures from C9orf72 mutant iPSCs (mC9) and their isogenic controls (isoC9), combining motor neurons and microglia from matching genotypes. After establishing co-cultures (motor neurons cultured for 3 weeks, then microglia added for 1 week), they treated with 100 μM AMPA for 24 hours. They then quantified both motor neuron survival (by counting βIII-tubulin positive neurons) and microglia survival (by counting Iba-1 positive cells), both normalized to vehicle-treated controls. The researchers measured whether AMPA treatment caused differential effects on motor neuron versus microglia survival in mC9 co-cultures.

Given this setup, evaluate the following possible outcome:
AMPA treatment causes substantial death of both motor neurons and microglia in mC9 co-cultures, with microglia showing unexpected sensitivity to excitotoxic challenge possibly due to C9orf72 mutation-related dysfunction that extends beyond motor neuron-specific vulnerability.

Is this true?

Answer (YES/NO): NO